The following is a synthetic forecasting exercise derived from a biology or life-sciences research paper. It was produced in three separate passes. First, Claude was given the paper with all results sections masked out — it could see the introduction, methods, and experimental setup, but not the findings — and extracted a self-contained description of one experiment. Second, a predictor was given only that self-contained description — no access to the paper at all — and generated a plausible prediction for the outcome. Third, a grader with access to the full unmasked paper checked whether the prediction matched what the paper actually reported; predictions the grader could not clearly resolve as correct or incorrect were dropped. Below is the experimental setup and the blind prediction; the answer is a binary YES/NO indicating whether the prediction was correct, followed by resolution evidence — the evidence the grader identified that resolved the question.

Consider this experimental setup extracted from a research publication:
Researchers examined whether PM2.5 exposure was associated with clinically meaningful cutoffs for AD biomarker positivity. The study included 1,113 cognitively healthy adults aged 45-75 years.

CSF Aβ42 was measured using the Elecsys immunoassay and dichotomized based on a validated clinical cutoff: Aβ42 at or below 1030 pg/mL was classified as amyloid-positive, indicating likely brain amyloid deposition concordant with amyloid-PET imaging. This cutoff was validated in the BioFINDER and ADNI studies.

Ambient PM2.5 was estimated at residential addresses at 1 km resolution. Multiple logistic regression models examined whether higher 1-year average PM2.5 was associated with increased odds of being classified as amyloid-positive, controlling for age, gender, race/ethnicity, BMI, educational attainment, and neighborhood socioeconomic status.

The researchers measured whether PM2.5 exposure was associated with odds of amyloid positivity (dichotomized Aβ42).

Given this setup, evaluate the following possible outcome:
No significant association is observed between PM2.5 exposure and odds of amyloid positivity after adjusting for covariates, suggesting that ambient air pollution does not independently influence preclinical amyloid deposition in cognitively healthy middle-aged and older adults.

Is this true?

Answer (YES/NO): NO